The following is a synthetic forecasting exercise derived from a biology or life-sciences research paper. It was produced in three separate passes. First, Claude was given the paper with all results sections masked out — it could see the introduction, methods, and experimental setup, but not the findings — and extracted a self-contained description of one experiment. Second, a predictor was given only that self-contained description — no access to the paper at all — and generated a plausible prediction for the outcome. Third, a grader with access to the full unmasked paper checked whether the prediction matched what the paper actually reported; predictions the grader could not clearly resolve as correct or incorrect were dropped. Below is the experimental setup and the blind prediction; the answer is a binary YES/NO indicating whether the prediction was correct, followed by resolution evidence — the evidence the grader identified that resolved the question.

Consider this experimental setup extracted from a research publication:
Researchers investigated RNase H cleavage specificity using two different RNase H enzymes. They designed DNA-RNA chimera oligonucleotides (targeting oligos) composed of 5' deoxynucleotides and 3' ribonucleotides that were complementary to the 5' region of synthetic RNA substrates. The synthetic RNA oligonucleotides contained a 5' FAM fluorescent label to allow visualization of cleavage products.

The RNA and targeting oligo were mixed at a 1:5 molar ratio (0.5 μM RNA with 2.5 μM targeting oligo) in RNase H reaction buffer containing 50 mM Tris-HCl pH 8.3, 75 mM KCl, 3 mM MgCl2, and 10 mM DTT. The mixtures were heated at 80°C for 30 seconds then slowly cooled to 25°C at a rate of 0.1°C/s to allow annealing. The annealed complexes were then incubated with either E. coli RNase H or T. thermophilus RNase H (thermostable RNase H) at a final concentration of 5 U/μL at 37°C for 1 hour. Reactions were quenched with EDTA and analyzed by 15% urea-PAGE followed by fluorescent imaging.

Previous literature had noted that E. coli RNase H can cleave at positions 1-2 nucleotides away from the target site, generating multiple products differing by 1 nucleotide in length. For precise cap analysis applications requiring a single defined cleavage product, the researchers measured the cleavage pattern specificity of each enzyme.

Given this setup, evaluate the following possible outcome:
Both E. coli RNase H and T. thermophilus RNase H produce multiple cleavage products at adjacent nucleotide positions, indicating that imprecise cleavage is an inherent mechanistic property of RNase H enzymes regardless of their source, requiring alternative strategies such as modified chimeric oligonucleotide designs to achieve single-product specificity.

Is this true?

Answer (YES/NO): NO